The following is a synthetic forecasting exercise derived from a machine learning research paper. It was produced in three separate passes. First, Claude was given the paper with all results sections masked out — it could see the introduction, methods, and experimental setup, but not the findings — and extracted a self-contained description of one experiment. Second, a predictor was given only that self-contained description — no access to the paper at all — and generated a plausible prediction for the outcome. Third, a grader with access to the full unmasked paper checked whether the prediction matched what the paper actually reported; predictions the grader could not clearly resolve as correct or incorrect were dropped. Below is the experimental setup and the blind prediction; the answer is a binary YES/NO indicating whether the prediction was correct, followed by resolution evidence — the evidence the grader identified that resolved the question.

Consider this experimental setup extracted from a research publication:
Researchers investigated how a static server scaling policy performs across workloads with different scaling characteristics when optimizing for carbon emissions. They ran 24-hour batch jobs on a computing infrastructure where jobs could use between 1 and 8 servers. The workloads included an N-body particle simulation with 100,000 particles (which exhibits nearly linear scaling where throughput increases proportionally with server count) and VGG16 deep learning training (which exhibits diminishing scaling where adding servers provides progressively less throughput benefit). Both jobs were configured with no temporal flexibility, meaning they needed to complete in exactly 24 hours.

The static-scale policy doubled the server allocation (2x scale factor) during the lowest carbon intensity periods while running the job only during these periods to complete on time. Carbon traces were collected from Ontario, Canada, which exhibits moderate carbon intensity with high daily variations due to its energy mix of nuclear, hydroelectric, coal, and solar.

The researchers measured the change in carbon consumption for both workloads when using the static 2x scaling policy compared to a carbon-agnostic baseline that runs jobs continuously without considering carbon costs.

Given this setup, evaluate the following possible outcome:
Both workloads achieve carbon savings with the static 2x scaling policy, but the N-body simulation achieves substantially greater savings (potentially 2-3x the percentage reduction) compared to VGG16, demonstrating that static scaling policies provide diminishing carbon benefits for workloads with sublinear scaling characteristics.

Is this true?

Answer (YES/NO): NO